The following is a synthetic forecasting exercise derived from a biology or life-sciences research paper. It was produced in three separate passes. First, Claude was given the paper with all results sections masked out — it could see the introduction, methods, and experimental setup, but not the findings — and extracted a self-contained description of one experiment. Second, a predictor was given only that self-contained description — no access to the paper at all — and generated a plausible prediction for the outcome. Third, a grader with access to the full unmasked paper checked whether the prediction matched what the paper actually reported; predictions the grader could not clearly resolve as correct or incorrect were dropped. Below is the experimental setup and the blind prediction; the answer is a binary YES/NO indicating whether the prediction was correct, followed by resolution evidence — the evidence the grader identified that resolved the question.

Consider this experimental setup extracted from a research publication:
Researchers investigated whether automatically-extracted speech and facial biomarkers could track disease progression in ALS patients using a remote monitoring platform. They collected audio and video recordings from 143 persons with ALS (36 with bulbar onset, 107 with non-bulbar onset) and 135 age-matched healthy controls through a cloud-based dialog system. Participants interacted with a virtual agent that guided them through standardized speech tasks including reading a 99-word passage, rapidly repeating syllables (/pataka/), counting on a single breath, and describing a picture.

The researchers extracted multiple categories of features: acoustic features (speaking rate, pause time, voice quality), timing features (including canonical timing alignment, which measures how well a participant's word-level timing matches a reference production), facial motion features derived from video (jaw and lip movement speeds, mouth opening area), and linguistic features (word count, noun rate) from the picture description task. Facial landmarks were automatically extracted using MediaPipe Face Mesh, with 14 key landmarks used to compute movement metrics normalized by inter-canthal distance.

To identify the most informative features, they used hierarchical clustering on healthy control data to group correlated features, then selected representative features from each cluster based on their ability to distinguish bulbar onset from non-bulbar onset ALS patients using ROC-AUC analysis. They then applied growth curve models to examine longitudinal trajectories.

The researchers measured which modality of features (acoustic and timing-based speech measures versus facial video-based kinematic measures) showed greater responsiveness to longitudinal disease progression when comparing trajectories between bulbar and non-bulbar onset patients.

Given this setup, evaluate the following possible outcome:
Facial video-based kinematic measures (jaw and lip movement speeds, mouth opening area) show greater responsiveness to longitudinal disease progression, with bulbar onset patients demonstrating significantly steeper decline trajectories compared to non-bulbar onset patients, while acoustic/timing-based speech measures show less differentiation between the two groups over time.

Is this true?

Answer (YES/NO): NO